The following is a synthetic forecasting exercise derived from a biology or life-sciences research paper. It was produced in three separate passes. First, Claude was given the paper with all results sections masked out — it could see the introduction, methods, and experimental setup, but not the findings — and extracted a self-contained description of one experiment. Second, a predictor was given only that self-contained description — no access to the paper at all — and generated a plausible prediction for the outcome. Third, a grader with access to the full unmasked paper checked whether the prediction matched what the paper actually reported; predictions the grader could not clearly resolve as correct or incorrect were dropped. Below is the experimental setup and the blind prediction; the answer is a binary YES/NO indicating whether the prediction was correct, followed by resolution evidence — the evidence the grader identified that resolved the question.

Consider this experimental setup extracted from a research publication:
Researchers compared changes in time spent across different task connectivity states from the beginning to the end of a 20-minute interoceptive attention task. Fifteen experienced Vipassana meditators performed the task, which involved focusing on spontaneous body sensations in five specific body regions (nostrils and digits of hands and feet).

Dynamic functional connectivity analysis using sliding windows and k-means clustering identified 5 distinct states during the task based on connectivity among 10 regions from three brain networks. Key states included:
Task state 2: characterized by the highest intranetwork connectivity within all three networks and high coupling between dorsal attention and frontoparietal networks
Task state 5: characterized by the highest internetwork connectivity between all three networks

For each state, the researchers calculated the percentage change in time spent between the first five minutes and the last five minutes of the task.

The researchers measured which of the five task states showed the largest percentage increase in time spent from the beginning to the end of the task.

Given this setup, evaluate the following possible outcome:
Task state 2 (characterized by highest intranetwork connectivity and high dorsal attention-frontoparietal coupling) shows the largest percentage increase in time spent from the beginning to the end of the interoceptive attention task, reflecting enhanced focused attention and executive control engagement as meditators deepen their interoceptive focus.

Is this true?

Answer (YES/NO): YES